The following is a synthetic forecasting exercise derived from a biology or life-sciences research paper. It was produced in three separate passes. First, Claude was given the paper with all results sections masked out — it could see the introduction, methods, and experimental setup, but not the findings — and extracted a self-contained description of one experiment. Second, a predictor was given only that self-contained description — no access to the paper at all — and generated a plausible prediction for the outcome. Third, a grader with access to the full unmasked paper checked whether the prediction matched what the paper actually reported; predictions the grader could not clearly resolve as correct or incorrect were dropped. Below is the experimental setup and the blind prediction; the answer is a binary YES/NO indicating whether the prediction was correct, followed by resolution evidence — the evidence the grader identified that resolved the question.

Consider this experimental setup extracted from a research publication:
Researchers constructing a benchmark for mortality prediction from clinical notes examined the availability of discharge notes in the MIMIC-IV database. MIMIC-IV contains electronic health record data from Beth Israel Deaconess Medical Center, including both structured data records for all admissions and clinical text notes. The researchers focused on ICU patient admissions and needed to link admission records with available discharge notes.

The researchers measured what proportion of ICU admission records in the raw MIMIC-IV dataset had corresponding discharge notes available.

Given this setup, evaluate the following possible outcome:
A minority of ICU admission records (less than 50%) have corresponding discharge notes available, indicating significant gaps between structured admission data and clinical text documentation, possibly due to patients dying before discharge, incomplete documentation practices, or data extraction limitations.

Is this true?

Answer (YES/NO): NO